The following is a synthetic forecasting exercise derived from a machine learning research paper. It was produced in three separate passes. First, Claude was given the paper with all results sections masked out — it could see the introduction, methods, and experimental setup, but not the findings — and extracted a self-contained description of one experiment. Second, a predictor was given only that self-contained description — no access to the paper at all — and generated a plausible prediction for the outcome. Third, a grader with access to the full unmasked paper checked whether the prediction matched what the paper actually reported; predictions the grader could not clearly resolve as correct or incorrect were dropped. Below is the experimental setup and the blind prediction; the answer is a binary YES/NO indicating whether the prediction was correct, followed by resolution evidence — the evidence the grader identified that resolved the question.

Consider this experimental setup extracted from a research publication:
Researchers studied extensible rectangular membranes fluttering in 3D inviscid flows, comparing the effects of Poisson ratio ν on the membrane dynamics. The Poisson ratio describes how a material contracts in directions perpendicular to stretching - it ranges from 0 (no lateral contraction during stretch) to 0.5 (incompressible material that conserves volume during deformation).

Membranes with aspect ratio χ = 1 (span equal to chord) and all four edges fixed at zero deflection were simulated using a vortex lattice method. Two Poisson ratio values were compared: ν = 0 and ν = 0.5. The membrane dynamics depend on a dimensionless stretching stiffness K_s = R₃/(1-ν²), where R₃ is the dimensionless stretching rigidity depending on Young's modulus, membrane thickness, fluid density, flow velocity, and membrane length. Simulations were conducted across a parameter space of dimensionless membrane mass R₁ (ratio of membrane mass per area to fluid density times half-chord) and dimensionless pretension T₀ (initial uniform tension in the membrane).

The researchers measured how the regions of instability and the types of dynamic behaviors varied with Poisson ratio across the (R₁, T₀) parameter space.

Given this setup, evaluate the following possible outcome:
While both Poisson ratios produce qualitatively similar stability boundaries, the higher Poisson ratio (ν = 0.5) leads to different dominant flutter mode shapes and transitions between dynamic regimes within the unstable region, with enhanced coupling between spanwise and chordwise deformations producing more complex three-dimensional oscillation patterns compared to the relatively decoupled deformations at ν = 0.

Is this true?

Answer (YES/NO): NO